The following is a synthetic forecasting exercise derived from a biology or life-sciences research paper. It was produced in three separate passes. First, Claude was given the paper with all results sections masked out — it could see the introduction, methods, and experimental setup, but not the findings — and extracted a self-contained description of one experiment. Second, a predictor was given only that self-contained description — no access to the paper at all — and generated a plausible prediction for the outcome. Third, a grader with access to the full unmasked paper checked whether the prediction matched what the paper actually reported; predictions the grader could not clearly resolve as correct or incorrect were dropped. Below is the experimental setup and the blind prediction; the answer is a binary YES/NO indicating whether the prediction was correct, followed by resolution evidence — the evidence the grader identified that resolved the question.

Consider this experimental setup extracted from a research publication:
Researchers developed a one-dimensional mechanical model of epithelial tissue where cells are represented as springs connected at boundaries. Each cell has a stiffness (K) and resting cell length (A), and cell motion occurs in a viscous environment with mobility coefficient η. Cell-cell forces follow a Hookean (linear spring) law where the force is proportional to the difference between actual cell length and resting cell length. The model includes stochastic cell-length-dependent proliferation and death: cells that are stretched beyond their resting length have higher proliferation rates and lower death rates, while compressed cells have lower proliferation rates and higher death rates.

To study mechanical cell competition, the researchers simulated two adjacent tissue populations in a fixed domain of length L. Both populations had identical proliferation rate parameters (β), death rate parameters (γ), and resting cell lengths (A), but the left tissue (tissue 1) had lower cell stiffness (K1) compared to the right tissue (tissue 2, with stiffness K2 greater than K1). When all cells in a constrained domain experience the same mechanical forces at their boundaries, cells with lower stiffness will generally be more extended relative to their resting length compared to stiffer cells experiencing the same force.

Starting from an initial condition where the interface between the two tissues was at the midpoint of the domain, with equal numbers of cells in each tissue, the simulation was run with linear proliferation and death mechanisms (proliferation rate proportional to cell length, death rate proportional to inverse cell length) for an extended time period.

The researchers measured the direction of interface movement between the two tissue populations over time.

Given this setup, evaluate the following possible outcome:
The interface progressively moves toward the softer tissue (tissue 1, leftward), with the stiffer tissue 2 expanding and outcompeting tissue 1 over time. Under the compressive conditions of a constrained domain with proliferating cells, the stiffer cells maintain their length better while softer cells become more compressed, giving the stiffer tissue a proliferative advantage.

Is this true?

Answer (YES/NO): NO